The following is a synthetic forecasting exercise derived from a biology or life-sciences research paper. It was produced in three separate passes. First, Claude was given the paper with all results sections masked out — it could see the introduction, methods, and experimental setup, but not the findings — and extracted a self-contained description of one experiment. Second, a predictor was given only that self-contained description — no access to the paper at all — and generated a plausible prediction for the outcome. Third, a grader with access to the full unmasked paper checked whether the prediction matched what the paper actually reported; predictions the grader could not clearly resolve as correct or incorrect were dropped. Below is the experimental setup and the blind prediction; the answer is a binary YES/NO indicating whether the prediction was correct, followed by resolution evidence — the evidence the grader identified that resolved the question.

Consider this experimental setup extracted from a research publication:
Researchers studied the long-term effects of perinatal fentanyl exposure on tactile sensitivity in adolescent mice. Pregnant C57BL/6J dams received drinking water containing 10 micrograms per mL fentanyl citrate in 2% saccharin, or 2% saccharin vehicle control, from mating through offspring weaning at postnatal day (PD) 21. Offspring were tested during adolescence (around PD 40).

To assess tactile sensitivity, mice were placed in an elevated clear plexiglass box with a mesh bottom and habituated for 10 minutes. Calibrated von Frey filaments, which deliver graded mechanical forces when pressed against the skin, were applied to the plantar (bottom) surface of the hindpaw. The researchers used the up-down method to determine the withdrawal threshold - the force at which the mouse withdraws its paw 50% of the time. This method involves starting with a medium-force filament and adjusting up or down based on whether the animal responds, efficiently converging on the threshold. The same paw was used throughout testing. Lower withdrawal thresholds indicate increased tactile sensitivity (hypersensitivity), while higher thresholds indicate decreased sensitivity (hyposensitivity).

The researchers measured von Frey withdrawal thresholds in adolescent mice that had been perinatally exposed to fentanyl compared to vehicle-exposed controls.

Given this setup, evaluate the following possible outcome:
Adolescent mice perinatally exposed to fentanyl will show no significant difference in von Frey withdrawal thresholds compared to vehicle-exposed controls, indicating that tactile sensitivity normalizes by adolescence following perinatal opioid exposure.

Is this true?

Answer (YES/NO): YES